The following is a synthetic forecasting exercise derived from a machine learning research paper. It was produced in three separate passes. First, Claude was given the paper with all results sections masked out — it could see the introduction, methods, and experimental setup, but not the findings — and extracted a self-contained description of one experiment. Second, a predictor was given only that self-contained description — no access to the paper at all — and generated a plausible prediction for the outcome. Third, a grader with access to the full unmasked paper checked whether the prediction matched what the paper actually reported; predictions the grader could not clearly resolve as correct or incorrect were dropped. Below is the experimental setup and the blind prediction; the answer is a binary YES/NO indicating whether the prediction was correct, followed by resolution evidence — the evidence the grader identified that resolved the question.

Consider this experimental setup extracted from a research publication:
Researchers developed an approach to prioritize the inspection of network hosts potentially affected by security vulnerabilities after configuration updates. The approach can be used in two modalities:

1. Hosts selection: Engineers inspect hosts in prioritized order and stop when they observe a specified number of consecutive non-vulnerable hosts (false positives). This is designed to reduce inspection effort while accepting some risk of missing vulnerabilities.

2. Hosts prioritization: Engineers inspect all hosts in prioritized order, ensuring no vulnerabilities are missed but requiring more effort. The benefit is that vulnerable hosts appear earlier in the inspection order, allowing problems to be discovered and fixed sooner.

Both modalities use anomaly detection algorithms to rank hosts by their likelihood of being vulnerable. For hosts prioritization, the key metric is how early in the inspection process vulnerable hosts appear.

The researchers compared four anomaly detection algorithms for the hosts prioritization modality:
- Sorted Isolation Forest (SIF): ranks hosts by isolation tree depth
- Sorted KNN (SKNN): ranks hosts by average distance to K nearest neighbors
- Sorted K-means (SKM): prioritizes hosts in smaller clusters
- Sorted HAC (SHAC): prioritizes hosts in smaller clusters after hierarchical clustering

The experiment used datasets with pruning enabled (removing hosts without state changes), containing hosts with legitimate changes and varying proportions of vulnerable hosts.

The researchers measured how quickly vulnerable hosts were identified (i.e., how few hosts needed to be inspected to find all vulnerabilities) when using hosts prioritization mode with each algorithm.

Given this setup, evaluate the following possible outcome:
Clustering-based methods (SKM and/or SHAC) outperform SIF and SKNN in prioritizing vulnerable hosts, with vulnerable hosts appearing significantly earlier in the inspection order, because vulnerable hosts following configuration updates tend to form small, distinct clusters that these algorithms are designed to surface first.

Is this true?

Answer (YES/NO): NO